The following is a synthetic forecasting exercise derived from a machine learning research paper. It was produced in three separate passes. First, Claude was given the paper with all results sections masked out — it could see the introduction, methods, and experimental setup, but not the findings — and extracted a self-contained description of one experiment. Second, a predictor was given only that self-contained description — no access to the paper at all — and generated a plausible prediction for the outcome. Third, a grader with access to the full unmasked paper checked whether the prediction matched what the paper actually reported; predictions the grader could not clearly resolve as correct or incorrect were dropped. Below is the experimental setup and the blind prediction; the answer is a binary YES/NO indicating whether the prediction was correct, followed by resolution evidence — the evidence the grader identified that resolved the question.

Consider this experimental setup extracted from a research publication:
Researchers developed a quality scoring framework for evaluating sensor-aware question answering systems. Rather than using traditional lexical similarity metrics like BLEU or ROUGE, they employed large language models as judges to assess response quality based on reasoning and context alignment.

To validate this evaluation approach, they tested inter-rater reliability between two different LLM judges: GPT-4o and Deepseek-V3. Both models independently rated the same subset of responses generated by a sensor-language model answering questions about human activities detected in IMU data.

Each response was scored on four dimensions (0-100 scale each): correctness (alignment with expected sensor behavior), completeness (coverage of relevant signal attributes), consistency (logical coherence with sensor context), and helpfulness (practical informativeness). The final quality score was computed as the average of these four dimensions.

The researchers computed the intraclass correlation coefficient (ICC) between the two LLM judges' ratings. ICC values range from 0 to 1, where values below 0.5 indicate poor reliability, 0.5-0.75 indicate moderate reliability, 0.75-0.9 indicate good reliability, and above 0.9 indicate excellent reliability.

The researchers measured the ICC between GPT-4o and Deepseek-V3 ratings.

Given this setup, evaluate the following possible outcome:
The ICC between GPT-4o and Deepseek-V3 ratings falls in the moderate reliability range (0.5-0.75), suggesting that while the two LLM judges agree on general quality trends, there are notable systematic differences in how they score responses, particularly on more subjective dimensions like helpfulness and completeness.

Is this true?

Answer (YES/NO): NO